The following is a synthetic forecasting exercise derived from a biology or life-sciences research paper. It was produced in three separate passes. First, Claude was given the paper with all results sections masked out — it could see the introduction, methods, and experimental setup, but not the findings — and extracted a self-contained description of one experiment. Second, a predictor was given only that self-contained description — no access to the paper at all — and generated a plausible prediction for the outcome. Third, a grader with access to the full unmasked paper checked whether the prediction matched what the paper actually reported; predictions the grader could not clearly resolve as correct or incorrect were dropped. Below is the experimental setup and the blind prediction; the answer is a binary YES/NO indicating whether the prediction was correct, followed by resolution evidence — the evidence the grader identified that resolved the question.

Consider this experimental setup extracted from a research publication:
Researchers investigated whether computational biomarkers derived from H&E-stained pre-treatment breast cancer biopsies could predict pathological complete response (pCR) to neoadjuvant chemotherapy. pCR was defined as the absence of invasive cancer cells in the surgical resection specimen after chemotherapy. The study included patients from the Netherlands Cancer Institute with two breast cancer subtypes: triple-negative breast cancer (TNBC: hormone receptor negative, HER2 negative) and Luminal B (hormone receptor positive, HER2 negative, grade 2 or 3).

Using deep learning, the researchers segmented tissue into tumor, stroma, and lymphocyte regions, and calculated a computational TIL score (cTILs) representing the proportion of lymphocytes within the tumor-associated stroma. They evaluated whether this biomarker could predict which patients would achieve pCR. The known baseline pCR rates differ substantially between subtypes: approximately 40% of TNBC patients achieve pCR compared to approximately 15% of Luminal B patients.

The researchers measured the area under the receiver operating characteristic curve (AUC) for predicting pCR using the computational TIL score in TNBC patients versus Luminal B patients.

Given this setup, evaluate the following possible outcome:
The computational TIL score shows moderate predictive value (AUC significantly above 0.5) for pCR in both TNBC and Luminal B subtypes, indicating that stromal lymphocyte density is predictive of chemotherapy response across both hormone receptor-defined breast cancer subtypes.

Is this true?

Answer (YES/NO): NO